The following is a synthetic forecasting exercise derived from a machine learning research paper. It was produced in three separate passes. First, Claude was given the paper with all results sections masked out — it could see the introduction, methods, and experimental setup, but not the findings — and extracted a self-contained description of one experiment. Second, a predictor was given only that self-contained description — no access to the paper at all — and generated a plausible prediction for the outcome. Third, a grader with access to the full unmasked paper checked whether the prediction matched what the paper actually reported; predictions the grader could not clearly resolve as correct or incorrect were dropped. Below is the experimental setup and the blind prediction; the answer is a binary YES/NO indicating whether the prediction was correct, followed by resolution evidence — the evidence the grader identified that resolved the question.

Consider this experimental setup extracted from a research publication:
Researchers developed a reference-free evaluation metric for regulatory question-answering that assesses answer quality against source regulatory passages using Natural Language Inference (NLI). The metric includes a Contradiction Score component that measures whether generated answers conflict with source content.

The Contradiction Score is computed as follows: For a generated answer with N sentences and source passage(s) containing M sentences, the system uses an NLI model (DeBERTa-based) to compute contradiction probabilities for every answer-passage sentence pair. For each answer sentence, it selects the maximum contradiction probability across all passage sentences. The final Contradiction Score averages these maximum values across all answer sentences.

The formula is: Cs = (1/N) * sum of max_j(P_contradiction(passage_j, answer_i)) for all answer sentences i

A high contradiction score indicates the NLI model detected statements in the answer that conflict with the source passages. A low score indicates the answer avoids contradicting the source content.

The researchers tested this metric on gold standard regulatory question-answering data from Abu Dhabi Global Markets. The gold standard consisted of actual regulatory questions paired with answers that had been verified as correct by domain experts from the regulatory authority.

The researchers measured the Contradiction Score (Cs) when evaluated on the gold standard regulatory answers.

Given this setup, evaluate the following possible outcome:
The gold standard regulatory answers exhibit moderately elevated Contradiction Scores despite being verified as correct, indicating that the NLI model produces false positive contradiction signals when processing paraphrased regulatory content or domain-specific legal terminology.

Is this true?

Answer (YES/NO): NO